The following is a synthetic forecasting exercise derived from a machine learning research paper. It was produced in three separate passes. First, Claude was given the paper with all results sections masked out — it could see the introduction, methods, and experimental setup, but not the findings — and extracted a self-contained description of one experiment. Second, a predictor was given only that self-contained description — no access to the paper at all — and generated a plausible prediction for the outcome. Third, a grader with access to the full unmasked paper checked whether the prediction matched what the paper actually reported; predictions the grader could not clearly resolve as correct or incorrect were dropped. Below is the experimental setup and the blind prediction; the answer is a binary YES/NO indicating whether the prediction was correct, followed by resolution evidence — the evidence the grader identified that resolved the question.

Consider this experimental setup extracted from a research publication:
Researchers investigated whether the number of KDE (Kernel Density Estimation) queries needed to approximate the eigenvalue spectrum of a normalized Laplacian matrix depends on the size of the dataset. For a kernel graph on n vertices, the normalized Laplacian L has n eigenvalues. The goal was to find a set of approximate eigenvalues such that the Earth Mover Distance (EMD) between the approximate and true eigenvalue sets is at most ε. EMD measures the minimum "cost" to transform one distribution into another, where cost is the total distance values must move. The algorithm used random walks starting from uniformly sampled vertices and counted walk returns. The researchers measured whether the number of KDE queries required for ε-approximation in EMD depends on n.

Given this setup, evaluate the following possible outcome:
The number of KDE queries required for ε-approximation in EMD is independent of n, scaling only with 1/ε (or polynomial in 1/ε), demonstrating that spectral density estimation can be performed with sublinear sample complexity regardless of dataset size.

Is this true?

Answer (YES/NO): NO